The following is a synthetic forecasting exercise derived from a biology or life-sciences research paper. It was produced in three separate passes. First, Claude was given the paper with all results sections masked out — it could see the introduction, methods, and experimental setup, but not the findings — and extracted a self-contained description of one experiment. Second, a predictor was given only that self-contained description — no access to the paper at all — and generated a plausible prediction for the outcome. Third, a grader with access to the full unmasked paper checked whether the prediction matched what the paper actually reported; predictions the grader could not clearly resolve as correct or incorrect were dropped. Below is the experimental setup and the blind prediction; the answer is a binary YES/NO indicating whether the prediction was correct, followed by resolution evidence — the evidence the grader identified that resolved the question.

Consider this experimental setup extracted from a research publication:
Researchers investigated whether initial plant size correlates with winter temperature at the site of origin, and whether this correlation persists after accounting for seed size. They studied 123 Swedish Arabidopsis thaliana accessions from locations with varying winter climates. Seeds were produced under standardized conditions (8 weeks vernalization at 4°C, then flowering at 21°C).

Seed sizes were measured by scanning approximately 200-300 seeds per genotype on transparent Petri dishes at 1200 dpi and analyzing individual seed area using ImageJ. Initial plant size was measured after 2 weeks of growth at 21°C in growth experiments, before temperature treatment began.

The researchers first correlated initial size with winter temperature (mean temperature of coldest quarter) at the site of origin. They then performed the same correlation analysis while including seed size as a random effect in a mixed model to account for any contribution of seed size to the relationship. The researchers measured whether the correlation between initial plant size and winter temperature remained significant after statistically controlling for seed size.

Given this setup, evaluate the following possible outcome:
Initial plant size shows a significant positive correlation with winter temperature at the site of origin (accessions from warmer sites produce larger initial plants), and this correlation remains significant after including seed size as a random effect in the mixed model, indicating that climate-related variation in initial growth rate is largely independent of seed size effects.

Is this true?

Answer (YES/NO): NO